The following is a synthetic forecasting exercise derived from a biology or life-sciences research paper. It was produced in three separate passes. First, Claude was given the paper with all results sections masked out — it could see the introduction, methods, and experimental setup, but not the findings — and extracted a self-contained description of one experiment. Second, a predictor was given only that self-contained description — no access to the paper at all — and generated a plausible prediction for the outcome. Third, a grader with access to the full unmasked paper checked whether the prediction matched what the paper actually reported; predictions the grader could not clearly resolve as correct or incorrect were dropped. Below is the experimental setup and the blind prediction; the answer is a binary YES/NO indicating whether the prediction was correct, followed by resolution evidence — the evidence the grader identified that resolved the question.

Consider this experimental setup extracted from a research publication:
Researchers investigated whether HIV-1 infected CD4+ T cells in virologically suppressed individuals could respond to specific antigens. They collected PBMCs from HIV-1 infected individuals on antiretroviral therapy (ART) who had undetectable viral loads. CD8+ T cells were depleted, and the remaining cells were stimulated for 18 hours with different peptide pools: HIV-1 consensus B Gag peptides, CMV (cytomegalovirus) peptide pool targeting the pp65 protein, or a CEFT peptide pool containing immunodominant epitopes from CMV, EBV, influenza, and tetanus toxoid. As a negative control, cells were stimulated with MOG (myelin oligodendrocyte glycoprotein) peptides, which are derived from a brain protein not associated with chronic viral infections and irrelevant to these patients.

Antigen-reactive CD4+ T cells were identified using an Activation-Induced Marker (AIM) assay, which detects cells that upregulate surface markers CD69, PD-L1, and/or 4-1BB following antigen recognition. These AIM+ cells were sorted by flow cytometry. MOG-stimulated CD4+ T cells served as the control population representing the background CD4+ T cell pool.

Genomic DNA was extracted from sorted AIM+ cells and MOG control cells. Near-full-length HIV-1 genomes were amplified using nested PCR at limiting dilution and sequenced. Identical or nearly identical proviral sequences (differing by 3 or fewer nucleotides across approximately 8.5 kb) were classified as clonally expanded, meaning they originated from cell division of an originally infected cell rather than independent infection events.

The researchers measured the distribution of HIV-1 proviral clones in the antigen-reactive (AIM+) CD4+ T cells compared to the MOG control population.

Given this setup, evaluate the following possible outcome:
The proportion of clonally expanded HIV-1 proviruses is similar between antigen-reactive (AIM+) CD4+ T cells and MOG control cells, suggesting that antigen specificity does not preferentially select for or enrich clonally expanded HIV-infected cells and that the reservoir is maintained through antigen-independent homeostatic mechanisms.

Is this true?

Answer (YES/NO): NO